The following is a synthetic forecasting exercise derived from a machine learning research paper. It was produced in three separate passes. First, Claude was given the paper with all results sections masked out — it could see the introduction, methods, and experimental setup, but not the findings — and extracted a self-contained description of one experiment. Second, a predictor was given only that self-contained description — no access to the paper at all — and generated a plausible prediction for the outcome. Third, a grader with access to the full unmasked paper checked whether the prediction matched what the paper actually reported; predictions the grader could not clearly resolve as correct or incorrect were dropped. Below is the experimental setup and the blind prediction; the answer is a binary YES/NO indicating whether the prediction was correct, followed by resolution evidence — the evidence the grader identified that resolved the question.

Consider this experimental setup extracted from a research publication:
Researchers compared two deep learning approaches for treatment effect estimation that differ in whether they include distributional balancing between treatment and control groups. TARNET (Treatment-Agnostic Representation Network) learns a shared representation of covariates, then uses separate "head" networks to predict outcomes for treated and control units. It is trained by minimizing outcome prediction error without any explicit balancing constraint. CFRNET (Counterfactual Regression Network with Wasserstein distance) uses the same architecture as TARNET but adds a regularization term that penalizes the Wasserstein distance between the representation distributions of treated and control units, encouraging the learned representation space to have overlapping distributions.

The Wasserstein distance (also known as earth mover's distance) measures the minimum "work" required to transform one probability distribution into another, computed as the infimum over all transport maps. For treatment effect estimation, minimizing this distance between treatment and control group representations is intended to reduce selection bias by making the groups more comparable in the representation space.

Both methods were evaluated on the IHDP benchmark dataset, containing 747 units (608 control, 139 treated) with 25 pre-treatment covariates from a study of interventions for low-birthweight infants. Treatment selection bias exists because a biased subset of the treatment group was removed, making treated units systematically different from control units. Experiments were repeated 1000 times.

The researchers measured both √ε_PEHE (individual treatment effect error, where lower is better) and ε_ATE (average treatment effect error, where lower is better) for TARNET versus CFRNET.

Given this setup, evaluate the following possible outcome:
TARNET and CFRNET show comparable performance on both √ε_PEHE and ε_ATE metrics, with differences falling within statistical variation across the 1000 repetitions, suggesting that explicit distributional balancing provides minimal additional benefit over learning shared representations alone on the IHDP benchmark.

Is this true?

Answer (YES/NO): NO